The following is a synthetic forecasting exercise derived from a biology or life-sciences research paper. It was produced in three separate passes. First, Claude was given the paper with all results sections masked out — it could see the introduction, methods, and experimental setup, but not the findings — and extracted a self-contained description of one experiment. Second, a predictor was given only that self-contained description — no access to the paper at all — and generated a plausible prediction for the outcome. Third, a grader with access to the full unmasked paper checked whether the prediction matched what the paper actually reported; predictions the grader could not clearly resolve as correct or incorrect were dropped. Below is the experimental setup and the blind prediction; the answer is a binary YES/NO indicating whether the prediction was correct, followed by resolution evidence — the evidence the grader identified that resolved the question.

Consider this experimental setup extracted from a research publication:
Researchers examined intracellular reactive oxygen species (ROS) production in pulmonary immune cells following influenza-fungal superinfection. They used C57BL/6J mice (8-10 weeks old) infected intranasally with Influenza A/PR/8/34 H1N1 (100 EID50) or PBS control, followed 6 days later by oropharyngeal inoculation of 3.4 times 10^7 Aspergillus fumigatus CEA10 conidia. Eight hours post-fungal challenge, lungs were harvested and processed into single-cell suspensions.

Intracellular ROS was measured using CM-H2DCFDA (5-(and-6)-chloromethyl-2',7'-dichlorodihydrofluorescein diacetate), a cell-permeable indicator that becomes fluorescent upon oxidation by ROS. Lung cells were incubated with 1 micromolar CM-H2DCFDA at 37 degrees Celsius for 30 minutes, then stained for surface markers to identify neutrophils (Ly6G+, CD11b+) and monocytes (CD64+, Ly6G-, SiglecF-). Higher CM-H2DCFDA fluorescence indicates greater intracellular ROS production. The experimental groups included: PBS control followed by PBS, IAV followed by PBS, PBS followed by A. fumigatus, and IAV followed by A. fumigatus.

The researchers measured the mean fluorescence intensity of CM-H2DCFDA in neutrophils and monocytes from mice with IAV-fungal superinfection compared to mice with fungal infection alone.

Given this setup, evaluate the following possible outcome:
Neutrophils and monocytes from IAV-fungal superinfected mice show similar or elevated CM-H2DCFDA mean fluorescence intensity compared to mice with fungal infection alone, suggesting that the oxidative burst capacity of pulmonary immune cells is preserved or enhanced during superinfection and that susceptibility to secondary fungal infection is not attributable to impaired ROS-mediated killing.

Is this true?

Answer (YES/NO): YES